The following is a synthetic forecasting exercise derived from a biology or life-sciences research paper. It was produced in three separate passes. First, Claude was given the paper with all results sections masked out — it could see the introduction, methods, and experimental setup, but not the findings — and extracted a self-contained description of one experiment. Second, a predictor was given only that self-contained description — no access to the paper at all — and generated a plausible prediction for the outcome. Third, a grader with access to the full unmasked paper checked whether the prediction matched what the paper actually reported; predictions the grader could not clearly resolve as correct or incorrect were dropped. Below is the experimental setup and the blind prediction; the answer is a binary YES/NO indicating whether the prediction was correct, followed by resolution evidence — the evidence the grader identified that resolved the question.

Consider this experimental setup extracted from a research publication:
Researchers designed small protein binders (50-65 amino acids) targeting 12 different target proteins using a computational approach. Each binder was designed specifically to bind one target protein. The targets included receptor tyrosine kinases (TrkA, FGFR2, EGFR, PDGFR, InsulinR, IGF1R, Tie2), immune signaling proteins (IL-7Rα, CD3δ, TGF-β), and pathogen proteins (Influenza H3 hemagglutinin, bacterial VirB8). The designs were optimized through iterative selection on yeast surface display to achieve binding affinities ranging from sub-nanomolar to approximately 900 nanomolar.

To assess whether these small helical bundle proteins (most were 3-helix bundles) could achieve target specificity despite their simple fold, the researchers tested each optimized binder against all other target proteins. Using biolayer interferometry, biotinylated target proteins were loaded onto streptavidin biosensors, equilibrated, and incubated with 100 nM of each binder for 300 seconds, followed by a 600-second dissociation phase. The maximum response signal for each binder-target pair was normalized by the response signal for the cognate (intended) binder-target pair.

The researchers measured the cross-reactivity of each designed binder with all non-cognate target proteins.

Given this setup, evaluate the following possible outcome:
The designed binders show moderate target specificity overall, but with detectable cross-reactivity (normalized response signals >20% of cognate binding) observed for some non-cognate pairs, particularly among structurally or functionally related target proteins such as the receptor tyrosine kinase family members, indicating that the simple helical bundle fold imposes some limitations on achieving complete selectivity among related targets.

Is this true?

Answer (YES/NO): NO